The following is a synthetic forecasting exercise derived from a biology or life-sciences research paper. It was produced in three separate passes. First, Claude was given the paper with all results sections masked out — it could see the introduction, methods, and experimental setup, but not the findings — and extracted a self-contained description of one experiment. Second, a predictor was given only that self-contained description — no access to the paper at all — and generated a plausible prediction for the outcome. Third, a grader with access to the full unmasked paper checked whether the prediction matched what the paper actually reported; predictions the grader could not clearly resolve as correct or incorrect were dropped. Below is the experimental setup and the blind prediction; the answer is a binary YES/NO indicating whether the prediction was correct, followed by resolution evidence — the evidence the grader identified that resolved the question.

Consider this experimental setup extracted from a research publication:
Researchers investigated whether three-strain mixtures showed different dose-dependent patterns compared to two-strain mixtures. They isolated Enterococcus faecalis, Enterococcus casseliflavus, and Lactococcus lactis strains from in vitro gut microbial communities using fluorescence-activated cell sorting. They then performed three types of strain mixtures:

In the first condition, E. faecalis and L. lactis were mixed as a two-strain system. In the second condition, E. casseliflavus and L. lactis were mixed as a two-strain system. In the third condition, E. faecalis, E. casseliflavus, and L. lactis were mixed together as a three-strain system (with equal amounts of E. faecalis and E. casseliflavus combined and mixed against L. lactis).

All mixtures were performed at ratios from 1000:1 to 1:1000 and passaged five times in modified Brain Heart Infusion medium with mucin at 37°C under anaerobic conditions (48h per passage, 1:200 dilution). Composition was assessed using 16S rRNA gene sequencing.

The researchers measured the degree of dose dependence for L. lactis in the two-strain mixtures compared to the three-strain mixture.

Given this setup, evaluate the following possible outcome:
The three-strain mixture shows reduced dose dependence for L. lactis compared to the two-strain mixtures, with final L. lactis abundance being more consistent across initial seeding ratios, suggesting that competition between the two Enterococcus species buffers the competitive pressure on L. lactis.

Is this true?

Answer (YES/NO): NO